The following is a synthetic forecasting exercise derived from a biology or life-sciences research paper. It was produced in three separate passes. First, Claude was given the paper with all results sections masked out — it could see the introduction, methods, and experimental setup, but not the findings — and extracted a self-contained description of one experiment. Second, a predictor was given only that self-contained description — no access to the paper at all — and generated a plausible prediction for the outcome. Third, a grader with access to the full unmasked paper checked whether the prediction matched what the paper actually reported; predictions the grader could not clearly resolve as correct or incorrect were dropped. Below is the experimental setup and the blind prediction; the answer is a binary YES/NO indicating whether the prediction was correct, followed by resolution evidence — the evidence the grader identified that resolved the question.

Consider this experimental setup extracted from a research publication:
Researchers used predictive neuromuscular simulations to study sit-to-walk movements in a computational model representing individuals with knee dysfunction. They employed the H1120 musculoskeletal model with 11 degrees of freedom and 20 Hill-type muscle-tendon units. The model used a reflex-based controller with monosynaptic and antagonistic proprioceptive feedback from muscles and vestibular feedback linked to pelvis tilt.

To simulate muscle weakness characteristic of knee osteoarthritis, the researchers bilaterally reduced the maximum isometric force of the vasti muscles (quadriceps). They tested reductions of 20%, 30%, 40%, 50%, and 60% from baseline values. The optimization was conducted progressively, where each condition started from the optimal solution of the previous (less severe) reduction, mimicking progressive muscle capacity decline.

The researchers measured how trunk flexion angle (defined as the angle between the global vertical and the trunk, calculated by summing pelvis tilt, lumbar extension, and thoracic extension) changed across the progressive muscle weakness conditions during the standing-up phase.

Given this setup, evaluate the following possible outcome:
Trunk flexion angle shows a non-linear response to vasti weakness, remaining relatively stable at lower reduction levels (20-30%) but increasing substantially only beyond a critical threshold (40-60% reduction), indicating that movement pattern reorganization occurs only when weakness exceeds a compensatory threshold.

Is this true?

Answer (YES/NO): NO